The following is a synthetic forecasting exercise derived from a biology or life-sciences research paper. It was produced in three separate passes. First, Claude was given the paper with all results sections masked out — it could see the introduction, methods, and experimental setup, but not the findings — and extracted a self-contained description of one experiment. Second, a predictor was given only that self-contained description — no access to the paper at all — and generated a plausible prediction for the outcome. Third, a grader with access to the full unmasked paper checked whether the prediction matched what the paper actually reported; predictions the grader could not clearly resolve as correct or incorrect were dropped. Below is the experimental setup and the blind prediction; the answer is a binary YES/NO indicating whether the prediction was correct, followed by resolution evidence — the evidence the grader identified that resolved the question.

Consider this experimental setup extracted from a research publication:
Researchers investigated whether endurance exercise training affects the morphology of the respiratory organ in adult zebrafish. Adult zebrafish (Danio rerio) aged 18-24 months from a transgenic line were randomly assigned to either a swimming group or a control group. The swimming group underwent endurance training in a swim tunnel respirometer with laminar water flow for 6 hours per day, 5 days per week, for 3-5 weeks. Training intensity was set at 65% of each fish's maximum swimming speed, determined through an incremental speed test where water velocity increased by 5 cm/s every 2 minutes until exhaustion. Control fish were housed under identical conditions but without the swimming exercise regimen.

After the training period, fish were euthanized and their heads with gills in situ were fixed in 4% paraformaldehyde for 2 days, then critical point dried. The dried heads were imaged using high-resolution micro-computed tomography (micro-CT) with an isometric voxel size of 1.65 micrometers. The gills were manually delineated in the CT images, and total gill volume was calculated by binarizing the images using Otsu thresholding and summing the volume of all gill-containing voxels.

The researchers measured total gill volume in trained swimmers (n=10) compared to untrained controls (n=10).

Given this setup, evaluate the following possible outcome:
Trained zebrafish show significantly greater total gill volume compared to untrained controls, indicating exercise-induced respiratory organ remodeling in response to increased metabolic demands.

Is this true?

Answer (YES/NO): YES